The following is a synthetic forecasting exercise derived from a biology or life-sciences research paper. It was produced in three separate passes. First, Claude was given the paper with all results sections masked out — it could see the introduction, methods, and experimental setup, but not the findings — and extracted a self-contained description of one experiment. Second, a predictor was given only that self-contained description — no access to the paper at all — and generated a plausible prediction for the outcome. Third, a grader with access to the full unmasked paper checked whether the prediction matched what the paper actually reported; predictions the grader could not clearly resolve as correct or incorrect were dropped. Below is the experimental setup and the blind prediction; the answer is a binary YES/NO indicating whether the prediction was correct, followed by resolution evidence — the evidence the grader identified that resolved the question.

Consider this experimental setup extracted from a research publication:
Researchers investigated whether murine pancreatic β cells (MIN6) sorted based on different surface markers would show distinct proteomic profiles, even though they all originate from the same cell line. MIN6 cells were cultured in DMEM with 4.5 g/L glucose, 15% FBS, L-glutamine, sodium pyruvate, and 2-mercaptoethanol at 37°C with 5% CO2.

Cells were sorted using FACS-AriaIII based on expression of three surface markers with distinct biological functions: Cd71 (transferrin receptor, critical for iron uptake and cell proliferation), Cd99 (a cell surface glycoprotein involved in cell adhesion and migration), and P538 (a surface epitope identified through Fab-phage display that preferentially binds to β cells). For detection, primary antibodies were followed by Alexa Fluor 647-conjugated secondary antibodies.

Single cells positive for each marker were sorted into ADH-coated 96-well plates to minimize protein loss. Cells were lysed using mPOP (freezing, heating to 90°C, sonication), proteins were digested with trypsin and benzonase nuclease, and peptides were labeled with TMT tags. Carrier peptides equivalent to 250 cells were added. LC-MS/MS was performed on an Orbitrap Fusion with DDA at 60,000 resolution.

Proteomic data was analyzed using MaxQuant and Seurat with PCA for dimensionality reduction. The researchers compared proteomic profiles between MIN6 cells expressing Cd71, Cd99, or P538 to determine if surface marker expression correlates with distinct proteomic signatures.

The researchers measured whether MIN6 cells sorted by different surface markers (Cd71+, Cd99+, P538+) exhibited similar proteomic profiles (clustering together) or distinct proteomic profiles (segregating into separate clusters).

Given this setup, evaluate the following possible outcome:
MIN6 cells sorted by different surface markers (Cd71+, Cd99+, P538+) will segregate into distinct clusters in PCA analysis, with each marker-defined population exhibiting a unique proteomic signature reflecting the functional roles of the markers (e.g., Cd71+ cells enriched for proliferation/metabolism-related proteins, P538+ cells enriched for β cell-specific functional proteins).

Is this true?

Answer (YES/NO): NO